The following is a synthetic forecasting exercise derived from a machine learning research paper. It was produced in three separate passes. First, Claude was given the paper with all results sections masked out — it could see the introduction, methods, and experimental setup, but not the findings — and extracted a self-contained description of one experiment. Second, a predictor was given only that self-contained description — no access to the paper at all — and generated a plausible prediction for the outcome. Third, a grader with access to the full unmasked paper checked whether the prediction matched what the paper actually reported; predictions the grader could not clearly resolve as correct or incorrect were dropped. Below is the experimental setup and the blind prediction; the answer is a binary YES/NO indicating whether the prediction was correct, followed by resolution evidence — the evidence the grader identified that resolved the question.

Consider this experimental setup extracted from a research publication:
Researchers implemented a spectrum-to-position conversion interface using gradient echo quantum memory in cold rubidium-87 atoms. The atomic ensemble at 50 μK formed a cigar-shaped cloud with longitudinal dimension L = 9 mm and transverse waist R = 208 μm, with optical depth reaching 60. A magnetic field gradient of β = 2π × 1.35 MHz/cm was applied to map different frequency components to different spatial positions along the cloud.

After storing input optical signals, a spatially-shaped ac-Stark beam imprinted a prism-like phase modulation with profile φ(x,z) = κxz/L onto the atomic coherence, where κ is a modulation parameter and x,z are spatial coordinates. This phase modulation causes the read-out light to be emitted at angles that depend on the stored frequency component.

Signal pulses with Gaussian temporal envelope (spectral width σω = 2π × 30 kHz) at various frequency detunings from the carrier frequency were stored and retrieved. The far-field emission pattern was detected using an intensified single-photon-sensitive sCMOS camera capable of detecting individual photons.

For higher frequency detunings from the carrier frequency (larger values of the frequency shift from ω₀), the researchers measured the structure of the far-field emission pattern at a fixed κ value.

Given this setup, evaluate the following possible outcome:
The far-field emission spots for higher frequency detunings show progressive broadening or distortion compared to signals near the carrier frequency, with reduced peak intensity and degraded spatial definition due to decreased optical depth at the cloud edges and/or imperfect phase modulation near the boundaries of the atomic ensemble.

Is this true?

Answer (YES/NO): NO